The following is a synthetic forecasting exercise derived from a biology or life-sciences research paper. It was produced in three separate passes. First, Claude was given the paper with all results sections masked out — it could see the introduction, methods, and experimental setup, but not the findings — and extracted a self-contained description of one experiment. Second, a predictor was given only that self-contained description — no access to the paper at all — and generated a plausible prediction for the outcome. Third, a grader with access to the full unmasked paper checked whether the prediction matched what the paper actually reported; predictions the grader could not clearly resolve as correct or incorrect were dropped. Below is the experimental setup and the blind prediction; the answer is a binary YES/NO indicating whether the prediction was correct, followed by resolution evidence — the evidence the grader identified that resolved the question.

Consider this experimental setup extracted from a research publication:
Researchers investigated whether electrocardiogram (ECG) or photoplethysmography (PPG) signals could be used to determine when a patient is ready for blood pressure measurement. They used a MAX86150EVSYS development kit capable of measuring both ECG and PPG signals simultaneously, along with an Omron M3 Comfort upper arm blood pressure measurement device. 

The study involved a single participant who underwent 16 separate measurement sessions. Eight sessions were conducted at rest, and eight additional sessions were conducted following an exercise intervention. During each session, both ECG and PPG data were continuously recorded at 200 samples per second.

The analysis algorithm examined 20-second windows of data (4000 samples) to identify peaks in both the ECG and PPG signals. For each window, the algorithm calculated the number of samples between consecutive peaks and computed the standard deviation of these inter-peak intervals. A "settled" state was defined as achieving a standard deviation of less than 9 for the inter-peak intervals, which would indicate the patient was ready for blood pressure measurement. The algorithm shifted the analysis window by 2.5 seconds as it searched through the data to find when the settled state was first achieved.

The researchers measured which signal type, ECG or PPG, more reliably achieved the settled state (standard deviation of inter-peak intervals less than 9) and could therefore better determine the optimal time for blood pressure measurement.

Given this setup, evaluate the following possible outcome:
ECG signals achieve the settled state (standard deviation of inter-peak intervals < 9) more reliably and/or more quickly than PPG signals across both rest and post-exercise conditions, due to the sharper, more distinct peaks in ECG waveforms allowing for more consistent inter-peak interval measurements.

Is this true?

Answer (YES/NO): YES